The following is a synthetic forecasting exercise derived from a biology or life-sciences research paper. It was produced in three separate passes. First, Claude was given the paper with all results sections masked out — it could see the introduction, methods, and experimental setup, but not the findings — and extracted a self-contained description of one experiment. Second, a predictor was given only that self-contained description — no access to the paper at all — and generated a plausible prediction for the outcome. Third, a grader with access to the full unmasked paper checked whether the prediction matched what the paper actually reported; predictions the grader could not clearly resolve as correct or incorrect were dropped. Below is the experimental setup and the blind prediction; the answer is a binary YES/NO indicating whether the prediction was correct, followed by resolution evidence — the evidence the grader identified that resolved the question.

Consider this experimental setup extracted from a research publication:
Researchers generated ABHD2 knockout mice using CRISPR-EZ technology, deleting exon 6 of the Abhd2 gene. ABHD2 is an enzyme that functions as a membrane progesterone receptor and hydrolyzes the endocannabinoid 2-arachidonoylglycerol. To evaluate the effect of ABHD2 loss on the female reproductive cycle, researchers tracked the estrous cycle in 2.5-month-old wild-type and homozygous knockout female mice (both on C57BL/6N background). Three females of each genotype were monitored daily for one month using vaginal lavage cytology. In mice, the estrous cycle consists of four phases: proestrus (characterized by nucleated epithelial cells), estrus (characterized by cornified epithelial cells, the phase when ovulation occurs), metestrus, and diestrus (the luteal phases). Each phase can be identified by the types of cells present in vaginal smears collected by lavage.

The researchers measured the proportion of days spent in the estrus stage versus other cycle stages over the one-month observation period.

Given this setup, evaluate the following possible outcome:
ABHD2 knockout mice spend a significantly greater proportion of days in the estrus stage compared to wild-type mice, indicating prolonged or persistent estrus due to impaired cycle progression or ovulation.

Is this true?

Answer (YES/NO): YES